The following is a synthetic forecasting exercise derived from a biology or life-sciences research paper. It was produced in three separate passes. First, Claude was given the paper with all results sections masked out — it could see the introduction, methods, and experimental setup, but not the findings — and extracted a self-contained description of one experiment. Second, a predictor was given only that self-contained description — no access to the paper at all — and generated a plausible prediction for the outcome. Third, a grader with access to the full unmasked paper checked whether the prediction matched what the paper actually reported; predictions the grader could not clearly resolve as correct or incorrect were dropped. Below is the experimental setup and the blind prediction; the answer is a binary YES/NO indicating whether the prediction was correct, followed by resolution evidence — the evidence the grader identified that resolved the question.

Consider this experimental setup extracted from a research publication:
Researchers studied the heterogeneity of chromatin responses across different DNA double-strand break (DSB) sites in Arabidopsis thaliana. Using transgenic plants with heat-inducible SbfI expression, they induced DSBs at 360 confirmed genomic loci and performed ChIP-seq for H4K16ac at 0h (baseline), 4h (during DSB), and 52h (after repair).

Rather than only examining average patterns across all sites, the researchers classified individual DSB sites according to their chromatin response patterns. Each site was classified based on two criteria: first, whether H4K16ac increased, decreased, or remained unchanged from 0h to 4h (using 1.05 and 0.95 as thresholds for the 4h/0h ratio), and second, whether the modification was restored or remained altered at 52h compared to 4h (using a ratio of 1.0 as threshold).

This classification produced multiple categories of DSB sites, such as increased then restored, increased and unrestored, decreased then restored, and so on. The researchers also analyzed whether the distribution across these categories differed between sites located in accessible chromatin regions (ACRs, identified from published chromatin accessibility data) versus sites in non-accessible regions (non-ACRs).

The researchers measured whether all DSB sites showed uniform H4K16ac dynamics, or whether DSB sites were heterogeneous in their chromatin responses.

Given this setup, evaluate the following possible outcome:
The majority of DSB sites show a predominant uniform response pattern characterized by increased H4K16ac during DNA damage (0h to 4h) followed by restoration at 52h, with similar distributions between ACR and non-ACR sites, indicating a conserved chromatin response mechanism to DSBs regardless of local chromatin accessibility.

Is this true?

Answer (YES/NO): NO